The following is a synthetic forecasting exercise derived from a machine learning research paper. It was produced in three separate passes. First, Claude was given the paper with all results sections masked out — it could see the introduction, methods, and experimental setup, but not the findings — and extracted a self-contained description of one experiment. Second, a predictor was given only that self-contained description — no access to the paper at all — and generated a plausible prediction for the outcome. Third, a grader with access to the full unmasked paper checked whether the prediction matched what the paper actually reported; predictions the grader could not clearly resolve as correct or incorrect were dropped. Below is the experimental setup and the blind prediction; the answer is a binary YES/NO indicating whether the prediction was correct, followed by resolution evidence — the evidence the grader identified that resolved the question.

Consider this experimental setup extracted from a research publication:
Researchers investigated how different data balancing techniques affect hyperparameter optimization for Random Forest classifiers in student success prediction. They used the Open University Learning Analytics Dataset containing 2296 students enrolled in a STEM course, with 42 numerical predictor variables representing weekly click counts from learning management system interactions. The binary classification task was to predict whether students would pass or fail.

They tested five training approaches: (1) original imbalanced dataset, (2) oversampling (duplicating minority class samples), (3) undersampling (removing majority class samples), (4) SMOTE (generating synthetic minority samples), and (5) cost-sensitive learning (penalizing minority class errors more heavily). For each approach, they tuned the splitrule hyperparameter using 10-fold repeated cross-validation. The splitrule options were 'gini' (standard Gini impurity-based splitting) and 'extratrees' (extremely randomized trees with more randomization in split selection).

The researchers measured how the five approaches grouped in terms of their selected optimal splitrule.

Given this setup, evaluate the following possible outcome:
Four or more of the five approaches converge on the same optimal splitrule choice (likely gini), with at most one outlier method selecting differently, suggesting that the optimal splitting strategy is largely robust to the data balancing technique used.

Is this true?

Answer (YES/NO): NO